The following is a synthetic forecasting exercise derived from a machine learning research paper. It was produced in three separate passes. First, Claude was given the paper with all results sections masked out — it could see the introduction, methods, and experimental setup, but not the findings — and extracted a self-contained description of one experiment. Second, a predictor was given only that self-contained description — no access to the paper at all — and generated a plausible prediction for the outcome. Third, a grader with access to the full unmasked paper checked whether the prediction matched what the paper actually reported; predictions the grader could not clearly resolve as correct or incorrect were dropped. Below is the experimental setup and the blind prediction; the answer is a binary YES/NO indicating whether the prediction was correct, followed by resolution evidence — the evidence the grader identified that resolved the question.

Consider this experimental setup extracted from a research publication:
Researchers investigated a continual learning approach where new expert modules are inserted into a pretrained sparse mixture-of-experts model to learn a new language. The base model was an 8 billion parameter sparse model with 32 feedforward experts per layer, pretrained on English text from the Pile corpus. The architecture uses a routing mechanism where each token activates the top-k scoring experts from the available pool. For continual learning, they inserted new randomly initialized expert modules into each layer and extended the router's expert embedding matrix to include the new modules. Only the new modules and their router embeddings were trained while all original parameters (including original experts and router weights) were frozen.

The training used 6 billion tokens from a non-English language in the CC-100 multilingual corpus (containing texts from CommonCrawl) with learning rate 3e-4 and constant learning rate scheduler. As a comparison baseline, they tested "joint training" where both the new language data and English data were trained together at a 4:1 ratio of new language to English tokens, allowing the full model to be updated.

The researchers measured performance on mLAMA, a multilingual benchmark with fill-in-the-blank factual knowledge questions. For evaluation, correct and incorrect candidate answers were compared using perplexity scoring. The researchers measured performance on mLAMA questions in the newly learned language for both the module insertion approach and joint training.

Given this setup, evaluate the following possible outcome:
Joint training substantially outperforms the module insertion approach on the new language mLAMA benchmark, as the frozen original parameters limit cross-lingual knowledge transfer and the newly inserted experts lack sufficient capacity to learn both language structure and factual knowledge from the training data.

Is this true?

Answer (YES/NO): NO